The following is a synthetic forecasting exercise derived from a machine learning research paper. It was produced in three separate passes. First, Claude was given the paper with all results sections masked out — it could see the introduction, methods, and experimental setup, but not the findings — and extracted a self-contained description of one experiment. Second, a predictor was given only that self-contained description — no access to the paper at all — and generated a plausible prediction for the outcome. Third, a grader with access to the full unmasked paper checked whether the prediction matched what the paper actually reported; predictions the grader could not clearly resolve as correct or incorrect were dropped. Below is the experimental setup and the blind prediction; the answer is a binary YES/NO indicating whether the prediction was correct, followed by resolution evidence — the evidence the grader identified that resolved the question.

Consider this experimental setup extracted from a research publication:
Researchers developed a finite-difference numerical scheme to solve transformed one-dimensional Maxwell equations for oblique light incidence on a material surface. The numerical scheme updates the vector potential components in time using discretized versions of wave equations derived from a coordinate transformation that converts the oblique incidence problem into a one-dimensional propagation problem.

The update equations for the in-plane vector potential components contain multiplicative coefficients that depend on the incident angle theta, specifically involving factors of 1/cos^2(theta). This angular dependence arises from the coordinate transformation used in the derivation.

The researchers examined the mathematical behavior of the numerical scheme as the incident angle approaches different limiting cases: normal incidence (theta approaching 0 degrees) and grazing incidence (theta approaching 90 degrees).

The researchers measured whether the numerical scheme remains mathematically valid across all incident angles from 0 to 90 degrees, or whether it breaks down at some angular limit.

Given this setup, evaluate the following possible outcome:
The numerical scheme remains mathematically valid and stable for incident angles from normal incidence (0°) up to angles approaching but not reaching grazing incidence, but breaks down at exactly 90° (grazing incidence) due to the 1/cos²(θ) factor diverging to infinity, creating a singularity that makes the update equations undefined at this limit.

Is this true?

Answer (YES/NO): YES